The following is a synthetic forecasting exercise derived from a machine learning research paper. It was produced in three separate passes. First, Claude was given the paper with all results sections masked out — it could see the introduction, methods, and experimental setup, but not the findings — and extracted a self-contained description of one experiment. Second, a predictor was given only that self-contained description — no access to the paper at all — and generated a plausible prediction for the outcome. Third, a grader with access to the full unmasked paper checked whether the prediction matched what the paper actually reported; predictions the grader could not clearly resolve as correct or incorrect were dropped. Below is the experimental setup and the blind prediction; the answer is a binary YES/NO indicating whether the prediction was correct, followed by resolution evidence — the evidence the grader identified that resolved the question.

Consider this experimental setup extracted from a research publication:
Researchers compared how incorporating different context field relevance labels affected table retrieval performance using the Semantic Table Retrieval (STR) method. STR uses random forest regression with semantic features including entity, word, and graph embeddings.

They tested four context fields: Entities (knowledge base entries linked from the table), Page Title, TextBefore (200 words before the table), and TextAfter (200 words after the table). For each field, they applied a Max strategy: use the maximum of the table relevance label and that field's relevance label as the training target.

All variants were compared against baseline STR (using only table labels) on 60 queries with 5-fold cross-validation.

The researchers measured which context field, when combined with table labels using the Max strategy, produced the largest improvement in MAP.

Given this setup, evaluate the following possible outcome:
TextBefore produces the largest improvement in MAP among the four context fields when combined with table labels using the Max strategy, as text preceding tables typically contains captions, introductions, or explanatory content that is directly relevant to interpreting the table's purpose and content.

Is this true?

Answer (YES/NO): NO